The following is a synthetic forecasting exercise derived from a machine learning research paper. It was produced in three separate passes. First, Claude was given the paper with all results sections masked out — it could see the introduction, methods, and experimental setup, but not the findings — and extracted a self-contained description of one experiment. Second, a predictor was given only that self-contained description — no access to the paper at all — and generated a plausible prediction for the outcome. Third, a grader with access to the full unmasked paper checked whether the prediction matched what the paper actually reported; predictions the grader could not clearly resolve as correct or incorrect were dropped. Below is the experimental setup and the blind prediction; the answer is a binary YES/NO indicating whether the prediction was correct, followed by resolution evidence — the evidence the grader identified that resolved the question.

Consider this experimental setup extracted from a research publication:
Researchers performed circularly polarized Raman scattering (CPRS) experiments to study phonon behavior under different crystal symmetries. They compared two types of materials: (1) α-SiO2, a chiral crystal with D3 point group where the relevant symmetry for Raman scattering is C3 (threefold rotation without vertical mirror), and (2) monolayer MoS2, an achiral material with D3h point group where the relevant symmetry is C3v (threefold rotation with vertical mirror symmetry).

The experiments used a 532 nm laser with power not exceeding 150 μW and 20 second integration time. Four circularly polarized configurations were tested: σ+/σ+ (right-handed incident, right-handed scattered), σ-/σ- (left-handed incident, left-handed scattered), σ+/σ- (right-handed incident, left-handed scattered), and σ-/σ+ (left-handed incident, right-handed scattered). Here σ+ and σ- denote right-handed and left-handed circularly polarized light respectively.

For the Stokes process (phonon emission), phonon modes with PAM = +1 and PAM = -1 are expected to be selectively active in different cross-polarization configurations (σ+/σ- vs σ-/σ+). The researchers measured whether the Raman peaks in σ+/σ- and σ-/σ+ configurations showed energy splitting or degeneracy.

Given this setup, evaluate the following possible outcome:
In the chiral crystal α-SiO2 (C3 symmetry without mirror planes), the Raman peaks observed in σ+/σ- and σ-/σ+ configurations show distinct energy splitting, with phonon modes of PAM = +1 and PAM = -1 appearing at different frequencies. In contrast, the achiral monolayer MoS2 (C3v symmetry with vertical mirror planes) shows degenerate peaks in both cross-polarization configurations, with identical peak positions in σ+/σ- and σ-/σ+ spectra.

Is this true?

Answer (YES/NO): YES